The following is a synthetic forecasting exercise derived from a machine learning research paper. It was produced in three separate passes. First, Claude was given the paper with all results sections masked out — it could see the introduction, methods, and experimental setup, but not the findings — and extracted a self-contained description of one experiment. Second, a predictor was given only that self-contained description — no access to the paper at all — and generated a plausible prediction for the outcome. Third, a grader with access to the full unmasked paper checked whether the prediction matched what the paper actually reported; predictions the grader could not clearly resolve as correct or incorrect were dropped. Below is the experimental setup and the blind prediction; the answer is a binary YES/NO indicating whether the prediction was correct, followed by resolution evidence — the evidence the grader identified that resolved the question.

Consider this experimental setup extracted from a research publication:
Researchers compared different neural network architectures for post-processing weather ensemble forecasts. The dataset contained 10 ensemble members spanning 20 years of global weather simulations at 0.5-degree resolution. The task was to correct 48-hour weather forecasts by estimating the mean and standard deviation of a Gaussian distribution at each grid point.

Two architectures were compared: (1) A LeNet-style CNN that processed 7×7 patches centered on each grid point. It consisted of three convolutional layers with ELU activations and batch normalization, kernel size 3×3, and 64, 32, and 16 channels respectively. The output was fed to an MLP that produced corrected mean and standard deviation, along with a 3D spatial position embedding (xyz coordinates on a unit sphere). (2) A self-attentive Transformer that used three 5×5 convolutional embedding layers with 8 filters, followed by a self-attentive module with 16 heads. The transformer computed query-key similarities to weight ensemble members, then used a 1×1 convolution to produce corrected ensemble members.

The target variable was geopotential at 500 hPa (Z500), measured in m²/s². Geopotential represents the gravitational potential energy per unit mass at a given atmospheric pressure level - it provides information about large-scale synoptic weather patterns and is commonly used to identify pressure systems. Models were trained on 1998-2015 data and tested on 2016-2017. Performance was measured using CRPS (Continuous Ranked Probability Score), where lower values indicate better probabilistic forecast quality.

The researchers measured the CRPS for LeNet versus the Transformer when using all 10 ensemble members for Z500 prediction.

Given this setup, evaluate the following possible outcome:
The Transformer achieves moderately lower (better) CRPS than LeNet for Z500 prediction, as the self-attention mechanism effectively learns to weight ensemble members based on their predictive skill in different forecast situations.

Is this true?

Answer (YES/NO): NO